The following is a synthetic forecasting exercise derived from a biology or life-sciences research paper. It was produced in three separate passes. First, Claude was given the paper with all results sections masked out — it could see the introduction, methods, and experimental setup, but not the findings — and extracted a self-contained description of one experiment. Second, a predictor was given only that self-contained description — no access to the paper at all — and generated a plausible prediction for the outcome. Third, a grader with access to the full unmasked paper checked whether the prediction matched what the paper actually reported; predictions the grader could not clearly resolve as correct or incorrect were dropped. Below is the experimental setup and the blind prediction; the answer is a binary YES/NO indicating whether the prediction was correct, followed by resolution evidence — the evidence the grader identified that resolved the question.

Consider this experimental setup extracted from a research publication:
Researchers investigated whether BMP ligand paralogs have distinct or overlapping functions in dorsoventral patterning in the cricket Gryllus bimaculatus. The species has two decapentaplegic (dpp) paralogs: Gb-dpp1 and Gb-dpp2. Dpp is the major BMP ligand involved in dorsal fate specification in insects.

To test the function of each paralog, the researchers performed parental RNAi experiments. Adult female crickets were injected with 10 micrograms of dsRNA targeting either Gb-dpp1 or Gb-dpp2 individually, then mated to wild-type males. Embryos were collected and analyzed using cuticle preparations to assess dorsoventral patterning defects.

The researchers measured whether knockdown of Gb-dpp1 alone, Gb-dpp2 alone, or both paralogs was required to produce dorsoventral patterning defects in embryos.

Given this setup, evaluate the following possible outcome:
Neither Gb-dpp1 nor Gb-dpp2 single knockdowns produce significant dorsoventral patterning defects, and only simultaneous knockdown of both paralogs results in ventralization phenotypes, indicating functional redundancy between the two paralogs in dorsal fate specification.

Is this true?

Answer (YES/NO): NO